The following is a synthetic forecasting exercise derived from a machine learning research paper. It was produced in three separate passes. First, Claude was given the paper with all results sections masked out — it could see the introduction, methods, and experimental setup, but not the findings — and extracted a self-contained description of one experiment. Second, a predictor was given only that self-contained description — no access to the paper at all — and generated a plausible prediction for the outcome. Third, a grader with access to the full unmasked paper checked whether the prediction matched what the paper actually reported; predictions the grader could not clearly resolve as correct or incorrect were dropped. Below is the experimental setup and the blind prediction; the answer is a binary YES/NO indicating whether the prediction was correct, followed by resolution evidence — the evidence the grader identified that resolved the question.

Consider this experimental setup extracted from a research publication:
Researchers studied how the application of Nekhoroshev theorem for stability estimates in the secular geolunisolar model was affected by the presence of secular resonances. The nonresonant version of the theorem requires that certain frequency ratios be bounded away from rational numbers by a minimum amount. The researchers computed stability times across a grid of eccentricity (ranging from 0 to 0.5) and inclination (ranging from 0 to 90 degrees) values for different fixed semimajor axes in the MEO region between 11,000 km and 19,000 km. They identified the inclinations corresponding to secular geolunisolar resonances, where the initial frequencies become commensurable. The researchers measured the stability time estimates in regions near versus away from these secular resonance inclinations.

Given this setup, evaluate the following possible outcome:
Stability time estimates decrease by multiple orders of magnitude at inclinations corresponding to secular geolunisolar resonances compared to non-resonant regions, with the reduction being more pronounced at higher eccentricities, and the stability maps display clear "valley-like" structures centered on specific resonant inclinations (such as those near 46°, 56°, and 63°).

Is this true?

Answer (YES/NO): NO